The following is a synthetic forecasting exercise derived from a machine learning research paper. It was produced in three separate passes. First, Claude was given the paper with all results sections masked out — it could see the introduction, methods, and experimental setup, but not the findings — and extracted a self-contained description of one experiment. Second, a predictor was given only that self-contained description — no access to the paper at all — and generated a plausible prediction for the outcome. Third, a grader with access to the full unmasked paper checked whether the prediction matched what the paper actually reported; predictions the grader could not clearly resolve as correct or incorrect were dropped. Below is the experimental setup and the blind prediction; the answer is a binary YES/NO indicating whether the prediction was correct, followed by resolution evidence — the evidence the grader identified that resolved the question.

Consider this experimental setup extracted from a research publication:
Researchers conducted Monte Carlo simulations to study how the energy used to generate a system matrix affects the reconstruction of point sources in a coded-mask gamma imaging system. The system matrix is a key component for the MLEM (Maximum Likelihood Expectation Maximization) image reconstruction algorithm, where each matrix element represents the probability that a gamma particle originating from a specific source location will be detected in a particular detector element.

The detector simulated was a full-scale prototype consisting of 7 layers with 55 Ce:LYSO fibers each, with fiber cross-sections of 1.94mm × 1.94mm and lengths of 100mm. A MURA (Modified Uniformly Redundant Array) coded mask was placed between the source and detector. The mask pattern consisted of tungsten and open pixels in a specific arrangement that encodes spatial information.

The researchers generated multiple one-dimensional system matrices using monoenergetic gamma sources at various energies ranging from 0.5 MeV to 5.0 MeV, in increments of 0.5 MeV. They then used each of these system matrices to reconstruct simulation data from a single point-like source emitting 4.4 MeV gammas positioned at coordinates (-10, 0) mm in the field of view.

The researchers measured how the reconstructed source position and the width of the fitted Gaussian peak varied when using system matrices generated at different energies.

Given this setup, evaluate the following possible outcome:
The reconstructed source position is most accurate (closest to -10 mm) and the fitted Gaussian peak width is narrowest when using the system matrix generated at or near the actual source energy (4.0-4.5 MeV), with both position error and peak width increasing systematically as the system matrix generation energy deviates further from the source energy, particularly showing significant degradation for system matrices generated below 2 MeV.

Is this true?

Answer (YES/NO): NO